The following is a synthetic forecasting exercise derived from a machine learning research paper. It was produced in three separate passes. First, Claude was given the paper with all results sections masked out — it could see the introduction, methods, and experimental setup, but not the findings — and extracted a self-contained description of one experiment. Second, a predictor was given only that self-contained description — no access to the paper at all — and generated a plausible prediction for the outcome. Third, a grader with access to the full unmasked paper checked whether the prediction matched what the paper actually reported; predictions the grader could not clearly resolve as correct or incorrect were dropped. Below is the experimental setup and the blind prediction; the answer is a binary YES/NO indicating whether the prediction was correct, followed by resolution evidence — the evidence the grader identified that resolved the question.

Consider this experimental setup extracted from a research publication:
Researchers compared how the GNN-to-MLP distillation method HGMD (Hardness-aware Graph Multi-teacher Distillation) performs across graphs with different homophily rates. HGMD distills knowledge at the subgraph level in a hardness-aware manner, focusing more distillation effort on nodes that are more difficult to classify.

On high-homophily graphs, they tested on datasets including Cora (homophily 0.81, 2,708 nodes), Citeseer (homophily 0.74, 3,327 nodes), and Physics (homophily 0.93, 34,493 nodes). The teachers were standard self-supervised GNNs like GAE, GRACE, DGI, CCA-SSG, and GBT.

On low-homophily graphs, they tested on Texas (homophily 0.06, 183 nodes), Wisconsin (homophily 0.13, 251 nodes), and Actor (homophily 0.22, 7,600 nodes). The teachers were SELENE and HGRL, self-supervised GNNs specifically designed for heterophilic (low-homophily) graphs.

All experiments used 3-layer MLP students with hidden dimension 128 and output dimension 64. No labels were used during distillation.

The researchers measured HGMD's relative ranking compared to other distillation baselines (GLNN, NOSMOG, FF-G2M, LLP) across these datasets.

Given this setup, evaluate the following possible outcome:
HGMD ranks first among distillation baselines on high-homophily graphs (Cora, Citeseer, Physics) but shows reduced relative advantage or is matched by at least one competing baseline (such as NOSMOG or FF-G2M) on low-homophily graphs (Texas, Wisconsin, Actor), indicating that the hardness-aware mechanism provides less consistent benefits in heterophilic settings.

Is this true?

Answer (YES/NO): NO